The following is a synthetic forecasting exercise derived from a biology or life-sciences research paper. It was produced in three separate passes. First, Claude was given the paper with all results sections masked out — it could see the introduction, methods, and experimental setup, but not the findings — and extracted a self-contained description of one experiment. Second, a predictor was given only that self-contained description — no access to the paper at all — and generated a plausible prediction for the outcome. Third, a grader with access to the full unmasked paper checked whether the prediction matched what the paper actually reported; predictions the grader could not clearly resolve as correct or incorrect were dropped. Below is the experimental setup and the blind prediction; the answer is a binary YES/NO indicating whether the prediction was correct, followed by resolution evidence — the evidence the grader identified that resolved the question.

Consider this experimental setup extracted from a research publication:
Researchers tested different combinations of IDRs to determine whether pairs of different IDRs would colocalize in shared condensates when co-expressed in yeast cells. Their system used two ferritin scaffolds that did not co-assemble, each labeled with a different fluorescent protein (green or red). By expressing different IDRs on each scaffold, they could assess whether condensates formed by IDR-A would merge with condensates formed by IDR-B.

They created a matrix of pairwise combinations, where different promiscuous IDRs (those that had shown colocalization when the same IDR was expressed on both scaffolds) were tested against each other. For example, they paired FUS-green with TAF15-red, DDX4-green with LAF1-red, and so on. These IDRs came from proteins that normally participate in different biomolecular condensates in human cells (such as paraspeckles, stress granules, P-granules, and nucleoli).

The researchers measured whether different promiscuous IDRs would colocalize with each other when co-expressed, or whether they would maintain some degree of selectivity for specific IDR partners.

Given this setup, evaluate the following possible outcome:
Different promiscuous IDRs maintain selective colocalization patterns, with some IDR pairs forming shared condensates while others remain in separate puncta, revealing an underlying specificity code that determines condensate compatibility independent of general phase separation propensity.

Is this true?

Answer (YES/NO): NO